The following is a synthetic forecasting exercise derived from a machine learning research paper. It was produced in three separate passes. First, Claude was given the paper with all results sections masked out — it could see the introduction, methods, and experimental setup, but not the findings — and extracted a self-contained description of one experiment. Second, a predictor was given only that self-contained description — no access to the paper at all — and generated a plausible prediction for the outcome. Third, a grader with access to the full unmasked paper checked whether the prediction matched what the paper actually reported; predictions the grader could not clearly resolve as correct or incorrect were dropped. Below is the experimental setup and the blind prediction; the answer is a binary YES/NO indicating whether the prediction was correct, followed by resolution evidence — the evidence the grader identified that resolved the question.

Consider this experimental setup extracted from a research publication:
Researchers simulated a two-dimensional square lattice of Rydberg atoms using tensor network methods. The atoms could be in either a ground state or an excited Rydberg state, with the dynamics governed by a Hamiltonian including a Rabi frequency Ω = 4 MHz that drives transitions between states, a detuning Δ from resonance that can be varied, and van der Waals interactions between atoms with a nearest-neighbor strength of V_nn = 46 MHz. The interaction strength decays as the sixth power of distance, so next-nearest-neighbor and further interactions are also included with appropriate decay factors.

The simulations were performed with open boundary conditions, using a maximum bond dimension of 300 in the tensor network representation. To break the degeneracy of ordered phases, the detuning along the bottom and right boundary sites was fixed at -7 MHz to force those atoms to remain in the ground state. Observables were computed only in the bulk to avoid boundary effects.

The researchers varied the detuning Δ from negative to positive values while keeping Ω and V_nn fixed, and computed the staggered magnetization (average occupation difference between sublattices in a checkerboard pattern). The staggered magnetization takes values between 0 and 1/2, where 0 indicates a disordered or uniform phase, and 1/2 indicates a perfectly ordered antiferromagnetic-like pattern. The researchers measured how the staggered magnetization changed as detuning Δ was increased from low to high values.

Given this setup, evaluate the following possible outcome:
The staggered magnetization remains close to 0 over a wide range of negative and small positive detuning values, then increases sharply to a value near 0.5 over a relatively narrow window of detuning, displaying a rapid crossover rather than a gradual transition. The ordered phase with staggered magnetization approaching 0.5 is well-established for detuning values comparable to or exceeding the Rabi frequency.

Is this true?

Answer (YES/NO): NO